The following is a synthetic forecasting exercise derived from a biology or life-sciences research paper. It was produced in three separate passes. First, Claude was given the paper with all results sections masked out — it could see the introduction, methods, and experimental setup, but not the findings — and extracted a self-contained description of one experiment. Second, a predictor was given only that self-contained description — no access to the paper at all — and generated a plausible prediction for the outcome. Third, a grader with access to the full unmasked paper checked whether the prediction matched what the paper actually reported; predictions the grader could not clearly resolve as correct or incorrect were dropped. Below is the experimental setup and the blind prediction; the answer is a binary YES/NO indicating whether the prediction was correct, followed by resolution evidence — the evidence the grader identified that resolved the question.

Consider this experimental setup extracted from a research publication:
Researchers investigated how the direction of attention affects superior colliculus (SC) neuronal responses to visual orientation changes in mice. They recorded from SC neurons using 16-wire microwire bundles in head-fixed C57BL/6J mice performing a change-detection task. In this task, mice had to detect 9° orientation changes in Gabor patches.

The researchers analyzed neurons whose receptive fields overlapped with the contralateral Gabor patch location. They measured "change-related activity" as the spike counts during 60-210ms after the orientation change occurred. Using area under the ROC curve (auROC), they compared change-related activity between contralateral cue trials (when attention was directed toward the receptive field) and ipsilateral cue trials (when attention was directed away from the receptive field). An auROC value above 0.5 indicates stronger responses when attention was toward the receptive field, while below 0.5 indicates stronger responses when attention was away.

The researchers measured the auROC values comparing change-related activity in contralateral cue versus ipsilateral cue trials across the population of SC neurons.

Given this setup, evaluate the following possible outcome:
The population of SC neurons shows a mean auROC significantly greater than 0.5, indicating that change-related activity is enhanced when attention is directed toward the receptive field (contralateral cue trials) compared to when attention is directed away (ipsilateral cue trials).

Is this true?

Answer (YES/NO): YES